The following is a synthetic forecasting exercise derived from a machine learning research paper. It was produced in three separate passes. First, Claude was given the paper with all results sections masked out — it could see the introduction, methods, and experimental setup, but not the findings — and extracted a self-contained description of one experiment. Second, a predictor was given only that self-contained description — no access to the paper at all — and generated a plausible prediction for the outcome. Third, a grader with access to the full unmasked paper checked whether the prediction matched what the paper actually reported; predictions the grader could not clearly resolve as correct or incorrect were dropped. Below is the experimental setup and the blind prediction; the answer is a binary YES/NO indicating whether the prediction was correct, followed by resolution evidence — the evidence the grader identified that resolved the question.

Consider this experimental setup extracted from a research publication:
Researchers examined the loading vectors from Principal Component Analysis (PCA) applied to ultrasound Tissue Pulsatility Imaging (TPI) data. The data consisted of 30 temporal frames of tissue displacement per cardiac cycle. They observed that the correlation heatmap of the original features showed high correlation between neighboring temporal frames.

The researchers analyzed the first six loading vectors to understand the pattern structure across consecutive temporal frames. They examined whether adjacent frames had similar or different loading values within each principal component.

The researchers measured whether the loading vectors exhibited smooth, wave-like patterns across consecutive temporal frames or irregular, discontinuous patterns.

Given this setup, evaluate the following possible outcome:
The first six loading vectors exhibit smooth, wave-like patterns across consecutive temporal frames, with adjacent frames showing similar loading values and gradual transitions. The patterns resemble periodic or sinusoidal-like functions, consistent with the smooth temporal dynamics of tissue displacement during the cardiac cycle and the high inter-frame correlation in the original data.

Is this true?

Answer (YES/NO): YES